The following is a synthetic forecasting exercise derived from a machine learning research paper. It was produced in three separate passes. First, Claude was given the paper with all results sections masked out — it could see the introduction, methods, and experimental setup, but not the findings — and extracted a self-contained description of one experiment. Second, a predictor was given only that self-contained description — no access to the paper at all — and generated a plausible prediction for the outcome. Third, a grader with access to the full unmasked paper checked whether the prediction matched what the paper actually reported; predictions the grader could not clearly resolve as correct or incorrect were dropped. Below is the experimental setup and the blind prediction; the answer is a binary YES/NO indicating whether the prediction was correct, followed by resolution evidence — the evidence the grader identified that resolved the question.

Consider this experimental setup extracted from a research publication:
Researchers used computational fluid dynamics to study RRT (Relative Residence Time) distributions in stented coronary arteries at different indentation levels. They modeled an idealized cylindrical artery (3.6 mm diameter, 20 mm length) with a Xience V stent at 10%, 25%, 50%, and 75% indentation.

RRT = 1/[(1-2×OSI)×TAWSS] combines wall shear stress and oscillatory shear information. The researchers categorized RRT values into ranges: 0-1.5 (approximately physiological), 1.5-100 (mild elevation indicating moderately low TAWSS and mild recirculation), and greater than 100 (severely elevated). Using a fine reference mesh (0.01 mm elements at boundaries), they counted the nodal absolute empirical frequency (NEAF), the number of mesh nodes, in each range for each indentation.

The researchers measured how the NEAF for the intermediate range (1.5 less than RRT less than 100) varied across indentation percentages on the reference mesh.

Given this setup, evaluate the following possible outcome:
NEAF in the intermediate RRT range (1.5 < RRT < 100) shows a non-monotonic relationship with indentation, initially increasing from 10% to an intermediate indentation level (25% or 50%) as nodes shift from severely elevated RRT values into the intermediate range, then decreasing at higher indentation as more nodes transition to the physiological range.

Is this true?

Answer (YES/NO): NO